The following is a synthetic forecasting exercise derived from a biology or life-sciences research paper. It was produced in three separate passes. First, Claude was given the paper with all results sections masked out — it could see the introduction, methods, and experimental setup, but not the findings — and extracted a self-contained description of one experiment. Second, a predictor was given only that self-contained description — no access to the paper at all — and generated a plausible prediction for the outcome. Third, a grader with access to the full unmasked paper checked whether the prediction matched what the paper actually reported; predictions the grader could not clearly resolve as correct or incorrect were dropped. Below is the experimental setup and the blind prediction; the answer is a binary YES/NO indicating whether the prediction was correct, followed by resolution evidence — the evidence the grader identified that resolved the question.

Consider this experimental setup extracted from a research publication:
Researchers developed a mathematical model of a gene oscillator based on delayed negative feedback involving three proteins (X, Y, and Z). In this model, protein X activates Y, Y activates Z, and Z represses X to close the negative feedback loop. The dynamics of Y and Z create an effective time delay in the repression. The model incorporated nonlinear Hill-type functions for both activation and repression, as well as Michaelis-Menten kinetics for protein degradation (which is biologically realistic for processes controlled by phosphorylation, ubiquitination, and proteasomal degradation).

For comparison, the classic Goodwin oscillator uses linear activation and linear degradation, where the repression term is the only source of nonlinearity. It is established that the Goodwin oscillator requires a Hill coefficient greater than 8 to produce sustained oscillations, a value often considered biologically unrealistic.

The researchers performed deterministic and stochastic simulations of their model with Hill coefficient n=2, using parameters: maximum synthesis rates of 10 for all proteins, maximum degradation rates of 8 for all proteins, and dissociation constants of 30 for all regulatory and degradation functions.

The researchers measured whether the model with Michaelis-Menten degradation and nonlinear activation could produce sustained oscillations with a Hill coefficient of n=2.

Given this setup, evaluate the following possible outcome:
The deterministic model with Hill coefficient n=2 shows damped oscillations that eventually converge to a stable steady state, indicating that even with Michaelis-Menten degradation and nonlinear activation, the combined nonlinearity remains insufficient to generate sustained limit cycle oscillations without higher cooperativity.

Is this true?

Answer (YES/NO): NO